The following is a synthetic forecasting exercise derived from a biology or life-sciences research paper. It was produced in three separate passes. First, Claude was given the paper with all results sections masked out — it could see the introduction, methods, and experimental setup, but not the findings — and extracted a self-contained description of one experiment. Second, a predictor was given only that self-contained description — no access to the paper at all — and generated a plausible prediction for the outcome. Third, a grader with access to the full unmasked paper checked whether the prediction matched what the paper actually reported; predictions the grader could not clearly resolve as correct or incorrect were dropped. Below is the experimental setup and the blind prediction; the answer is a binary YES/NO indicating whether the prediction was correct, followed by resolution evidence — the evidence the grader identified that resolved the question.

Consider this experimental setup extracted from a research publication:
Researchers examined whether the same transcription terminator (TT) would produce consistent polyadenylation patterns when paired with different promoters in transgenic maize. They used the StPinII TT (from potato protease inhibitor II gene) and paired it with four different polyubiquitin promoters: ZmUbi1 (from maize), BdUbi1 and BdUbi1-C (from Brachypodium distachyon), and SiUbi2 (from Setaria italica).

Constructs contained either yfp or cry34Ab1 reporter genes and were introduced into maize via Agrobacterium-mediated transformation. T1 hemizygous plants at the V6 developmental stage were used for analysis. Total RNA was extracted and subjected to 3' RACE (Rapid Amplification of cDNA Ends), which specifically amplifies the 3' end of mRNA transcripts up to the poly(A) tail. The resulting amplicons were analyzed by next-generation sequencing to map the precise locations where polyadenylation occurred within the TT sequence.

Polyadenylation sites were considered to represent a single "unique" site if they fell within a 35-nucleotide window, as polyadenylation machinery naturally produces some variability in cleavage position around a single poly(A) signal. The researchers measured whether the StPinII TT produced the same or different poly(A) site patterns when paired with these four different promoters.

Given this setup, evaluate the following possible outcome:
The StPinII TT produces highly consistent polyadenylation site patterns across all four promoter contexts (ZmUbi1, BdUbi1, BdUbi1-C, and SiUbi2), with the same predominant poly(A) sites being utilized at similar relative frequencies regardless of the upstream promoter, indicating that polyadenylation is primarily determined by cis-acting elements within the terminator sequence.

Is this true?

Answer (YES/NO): YES